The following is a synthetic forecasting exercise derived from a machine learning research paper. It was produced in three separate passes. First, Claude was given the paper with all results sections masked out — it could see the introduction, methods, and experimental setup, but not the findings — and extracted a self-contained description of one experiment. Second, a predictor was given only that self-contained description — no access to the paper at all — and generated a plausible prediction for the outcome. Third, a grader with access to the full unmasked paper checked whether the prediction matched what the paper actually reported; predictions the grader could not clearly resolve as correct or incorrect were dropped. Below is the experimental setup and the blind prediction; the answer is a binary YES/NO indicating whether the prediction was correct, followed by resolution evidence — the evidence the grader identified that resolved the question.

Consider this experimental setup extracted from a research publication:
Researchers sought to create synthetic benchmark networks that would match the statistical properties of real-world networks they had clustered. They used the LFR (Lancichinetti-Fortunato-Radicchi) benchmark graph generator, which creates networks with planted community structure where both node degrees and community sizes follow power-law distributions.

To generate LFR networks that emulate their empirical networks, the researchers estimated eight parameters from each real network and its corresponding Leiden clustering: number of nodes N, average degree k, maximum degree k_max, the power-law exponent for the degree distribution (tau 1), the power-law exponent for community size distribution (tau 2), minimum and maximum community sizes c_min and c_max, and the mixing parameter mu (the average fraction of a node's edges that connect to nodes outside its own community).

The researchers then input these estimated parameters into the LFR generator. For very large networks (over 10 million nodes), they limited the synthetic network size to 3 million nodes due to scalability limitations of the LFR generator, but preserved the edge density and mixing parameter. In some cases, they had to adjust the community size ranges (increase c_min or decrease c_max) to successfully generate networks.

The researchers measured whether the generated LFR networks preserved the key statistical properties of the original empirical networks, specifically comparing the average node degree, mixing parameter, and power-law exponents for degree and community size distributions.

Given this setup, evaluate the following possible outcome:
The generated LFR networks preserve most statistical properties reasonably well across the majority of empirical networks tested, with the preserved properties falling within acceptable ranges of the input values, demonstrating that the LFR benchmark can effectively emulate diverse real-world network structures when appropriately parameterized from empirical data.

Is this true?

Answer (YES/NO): NO